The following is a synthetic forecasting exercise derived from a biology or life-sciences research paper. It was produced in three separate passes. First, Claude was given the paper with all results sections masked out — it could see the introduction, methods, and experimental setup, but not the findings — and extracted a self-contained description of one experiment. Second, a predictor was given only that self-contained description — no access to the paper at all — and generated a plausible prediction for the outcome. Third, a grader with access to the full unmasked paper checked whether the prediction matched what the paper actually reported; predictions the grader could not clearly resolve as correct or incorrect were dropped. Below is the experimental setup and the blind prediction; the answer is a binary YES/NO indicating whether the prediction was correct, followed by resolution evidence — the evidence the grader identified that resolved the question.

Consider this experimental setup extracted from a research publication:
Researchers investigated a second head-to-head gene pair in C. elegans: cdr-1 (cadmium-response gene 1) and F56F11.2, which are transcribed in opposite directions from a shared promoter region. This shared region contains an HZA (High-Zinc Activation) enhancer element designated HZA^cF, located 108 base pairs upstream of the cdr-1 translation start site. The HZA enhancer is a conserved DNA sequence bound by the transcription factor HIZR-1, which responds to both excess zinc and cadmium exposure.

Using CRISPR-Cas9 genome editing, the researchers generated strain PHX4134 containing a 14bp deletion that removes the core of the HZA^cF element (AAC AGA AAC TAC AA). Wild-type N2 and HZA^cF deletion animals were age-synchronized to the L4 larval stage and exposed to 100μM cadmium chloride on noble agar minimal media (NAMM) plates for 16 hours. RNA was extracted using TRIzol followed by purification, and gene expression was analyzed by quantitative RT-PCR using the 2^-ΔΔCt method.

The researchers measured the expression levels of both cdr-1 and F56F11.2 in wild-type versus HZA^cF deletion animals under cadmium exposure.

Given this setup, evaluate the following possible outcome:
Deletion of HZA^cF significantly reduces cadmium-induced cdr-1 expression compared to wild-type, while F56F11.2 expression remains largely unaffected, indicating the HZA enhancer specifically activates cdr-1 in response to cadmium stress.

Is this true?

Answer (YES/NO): NO